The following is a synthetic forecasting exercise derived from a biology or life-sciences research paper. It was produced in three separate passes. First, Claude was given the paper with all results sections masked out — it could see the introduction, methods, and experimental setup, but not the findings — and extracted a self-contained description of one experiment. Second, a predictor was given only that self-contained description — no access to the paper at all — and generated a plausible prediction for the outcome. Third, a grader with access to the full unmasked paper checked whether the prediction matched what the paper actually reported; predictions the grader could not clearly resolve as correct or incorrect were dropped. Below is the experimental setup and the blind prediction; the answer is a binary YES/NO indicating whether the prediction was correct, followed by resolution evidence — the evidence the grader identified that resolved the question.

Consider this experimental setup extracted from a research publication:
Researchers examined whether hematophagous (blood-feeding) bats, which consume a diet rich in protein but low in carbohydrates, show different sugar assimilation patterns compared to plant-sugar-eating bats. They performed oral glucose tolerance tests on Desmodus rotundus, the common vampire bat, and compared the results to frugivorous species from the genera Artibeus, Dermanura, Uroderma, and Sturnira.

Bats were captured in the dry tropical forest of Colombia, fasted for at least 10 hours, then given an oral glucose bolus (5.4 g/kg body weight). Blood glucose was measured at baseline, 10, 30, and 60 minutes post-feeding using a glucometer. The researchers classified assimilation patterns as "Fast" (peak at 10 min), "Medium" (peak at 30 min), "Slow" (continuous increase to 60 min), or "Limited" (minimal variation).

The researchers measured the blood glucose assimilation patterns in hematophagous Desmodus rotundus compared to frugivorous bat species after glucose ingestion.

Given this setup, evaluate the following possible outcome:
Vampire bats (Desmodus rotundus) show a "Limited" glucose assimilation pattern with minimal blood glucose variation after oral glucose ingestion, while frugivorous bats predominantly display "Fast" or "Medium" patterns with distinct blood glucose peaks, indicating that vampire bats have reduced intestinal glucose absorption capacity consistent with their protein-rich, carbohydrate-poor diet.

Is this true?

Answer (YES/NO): NO